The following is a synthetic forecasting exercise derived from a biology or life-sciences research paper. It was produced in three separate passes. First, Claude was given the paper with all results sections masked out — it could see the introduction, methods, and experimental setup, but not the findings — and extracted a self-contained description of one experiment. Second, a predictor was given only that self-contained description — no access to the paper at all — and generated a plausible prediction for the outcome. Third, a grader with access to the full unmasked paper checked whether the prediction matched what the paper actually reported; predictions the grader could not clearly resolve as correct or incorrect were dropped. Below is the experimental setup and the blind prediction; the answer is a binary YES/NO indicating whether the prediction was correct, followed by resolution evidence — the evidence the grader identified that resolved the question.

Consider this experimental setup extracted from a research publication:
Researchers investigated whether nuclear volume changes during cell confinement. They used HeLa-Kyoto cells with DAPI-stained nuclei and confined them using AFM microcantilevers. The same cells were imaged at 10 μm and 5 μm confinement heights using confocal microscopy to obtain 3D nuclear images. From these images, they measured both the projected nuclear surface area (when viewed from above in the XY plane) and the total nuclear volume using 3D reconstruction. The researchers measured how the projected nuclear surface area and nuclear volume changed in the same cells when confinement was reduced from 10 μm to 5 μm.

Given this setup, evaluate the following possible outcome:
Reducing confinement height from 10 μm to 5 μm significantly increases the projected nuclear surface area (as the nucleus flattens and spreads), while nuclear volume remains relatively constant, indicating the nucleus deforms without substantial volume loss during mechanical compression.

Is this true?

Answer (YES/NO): YES